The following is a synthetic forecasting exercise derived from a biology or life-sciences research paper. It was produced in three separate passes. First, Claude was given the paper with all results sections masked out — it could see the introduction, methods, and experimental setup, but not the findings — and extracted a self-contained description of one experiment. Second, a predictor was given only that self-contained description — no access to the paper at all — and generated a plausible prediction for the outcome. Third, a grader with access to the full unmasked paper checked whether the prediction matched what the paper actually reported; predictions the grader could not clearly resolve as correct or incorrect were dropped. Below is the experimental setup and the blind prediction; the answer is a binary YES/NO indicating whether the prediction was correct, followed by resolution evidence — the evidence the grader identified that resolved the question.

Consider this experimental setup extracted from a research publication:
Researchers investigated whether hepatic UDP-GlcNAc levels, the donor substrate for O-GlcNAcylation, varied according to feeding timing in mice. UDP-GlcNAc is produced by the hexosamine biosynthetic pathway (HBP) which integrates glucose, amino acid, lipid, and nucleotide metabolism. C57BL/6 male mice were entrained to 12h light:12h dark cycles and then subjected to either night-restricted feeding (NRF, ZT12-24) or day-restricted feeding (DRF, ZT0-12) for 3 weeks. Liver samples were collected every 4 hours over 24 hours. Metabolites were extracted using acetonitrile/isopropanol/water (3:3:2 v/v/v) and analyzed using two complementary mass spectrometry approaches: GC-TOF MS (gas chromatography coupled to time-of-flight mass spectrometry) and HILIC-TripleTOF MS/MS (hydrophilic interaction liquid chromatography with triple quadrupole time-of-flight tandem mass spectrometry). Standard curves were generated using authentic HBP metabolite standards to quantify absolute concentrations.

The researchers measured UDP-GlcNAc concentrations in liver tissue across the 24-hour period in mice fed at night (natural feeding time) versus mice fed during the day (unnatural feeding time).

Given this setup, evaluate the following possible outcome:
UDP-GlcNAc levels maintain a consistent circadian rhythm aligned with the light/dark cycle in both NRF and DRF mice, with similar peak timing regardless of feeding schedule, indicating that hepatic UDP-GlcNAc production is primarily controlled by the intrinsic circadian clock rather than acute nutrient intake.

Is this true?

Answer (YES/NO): NO